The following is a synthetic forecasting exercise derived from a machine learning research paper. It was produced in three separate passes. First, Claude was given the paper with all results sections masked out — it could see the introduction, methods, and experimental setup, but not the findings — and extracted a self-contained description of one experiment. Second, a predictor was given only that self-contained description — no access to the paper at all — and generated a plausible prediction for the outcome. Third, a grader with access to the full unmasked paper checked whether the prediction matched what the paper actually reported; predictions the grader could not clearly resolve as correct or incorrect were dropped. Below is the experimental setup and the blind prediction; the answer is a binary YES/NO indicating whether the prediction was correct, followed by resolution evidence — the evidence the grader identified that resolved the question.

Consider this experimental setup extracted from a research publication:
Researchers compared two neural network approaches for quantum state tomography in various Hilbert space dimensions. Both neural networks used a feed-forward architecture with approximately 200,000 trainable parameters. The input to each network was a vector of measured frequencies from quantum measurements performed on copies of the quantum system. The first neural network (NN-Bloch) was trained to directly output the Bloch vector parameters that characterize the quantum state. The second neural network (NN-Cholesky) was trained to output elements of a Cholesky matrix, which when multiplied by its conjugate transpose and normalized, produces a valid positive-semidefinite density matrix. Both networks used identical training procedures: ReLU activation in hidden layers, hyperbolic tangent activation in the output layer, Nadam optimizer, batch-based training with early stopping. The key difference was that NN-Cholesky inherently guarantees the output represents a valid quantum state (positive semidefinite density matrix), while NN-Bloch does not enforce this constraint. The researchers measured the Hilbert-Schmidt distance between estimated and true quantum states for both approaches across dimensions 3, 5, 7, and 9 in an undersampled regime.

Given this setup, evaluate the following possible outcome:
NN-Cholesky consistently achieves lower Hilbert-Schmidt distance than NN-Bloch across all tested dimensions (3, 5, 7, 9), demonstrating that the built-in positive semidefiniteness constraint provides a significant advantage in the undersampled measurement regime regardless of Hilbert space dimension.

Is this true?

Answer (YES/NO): NO